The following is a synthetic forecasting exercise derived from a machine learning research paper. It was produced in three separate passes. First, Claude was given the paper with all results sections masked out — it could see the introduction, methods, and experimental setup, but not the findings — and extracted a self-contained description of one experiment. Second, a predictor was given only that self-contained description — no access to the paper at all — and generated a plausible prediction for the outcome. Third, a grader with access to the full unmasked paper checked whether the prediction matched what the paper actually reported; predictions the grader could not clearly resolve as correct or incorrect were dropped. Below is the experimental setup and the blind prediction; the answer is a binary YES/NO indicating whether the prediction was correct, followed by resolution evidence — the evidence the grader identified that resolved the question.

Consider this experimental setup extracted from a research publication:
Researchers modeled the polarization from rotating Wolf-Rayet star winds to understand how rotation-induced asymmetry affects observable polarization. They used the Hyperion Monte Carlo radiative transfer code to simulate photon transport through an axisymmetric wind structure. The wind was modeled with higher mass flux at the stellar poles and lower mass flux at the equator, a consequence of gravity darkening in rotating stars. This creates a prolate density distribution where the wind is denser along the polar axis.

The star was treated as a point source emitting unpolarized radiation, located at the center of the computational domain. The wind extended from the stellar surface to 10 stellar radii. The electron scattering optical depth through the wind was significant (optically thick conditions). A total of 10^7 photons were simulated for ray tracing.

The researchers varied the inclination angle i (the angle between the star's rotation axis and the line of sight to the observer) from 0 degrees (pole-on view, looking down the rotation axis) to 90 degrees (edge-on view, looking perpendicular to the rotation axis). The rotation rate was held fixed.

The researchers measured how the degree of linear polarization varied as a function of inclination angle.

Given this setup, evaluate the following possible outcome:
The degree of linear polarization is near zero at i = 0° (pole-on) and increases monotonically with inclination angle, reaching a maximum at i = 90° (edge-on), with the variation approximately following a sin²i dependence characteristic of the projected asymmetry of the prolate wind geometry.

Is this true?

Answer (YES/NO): NO